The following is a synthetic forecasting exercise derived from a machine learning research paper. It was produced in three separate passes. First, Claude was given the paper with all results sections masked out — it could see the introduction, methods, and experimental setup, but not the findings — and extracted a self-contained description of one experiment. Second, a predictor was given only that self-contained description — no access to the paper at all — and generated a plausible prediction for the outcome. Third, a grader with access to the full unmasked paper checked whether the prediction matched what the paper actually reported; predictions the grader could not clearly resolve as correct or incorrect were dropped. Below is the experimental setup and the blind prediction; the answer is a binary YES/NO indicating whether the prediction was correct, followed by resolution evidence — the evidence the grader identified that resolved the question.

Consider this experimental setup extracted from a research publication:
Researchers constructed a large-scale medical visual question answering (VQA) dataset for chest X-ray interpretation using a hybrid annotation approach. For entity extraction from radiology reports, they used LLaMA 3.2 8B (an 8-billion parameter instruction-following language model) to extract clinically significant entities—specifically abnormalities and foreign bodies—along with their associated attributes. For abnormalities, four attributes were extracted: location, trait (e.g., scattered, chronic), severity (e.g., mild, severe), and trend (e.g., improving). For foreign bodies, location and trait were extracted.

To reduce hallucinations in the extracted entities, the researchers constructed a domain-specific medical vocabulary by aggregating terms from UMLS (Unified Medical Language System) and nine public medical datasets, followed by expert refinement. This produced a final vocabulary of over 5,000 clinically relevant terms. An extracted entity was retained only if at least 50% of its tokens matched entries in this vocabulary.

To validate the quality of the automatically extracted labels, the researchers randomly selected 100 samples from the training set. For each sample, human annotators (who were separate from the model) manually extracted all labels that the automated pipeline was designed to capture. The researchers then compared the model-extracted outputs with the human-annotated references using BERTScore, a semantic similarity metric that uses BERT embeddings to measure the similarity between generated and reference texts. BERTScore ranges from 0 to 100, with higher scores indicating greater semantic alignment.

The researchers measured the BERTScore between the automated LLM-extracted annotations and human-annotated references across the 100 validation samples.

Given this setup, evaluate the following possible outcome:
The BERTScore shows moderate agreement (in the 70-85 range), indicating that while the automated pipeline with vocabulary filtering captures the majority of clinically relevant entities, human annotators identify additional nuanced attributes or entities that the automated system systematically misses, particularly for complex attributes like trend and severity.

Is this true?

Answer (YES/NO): NO